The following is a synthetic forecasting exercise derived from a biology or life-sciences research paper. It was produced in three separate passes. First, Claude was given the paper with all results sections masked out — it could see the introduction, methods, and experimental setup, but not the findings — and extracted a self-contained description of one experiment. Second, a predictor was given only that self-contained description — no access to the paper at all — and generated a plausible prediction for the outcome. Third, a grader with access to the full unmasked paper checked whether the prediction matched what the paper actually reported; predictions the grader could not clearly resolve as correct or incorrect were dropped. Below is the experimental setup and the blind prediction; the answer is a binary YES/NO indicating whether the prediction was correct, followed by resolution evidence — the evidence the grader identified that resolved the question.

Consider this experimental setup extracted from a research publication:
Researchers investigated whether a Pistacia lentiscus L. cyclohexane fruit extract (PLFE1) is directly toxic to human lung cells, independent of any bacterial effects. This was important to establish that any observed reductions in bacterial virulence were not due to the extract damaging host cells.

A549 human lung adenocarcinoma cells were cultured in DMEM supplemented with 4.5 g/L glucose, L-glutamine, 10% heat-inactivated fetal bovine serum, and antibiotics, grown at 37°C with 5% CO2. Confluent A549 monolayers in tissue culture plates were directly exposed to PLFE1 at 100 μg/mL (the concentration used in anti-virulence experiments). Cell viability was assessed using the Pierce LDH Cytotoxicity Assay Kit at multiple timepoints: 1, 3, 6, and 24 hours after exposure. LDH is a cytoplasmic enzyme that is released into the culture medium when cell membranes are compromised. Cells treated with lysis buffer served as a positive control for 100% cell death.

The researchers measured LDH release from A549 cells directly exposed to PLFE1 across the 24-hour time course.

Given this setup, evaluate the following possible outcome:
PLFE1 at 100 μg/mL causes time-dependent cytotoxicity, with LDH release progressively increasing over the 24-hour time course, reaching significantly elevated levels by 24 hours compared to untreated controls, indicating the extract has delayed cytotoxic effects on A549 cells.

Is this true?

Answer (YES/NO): NO